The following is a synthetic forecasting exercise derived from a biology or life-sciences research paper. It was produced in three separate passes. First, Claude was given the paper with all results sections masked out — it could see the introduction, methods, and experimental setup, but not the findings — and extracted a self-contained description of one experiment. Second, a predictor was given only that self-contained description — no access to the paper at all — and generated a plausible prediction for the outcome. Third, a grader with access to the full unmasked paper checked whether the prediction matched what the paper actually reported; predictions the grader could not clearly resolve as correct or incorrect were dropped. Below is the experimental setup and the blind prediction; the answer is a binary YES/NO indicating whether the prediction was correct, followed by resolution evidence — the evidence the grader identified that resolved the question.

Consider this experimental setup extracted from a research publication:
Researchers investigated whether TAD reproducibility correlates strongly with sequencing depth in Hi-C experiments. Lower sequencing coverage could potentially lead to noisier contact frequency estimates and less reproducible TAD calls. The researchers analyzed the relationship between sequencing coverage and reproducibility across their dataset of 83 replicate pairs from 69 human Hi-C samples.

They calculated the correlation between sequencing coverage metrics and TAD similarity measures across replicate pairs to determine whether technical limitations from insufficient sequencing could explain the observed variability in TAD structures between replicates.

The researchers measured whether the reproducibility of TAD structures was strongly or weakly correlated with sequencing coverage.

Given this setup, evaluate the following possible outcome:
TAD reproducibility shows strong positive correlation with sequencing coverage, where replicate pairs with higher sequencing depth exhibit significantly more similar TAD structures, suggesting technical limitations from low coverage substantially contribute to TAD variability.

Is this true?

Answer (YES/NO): NO